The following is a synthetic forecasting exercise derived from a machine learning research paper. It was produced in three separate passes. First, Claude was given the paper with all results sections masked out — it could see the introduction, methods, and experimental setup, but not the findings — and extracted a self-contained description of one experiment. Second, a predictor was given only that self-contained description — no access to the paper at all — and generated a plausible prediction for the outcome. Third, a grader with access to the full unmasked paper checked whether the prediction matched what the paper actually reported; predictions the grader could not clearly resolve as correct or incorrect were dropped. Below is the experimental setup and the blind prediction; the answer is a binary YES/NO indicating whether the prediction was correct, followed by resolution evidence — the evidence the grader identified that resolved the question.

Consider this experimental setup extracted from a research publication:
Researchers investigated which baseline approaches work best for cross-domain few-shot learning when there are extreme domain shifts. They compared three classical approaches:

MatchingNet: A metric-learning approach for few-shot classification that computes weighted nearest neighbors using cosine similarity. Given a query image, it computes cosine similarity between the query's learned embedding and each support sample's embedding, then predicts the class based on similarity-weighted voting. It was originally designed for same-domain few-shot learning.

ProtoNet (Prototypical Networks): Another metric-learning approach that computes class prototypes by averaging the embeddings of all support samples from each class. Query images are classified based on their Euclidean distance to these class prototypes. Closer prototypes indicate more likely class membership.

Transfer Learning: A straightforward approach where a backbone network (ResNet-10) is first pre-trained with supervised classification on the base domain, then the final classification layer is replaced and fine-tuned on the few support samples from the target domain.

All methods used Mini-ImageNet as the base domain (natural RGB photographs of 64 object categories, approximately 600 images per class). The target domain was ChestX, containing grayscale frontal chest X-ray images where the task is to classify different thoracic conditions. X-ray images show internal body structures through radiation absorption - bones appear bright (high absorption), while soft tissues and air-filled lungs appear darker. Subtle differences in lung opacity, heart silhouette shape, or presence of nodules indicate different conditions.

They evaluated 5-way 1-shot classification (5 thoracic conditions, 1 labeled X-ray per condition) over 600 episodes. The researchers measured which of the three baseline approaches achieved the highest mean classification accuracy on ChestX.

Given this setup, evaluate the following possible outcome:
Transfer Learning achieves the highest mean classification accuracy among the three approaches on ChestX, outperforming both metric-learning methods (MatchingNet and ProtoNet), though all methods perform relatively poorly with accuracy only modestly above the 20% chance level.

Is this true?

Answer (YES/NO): YES